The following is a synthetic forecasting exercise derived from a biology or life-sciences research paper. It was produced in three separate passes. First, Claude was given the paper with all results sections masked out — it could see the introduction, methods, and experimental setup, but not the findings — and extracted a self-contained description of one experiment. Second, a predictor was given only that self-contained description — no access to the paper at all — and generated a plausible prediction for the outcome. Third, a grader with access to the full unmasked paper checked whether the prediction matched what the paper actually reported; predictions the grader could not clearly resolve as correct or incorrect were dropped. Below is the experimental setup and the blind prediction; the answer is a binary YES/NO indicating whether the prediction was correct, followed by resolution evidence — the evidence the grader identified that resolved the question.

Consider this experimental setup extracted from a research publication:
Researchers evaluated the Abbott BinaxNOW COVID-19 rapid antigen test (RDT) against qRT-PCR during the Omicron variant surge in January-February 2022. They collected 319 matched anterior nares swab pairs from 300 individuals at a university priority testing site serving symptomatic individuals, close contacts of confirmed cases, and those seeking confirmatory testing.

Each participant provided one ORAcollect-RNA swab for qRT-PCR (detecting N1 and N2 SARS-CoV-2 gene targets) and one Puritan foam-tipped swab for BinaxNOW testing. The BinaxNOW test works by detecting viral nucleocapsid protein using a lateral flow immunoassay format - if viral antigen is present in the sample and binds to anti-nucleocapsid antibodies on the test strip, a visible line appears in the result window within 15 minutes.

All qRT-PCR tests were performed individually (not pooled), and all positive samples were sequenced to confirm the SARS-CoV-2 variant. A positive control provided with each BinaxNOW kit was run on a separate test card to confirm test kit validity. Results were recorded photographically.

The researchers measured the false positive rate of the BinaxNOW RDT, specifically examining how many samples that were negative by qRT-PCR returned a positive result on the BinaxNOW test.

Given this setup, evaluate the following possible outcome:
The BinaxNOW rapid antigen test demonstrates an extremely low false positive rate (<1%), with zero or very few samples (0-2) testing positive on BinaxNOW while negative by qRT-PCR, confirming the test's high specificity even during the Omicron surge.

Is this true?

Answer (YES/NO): YES